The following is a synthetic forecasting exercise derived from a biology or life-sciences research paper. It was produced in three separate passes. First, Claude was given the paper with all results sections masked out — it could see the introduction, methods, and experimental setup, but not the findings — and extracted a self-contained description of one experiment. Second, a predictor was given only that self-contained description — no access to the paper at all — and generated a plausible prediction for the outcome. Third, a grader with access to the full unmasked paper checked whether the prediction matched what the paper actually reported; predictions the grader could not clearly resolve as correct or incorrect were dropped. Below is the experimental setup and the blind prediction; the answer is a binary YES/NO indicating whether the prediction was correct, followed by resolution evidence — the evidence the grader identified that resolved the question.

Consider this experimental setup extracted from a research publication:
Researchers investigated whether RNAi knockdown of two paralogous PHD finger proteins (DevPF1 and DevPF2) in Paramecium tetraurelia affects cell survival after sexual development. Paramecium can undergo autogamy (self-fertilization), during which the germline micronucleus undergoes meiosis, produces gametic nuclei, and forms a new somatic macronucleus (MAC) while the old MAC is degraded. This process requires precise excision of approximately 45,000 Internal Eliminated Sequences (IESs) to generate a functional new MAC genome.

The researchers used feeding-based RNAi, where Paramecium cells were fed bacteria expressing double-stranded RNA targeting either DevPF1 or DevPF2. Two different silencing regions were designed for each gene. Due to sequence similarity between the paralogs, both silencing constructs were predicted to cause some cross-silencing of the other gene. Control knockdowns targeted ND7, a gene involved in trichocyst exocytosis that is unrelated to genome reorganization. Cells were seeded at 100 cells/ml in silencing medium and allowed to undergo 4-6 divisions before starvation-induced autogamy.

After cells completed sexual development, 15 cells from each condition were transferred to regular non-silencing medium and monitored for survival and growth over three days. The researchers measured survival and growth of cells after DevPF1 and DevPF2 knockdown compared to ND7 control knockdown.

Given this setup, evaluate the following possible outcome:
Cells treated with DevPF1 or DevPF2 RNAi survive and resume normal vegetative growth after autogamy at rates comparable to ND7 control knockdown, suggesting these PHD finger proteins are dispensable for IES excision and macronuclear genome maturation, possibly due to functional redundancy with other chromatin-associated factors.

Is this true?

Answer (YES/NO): NO